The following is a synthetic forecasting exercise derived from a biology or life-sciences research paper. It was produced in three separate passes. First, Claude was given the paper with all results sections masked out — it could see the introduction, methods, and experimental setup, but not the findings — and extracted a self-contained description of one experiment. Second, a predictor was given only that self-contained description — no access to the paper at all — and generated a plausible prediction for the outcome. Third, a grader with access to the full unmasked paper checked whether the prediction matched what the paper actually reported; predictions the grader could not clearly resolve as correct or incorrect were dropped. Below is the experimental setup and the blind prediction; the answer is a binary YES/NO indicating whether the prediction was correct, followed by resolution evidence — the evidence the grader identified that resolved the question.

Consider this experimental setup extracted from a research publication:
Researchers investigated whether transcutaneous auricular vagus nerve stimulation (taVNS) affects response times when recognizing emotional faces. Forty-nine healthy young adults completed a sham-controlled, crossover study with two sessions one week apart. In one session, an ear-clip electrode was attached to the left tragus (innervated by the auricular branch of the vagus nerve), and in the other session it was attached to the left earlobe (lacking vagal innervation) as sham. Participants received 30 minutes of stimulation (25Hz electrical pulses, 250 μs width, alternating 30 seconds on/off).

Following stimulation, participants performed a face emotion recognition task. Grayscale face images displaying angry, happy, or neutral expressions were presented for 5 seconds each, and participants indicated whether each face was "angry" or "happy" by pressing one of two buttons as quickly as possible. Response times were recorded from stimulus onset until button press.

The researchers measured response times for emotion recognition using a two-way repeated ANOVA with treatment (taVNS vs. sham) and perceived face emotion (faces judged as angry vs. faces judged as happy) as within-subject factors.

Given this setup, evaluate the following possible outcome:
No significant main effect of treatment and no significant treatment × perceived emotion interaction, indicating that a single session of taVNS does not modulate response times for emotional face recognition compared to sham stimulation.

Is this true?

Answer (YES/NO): YES